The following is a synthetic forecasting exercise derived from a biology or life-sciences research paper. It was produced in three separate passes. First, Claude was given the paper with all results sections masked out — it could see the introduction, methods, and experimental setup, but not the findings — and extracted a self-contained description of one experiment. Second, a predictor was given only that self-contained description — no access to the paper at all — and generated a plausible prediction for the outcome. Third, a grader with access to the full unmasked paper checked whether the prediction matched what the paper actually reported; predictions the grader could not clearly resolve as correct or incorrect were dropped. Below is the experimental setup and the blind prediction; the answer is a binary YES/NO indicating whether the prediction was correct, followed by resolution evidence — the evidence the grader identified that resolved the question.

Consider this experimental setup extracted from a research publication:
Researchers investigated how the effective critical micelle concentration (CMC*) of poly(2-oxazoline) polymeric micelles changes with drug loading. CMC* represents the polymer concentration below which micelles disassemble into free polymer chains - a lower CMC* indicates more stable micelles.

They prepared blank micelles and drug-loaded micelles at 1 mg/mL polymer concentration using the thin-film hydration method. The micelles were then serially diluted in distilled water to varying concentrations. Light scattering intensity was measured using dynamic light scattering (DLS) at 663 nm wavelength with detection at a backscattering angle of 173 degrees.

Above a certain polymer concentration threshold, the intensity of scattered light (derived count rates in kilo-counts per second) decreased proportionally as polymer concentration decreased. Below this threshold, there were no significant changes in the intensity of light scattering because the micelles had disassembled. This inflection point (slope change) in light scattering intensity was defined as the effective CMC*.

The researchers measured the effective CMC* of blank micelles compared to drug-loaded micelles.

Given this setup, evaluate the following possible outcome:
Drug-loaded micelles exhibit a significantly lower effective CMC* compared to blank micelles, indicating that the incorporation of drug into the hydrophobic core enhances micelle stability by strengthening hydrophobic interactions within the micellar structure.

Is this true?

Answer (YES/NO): NO